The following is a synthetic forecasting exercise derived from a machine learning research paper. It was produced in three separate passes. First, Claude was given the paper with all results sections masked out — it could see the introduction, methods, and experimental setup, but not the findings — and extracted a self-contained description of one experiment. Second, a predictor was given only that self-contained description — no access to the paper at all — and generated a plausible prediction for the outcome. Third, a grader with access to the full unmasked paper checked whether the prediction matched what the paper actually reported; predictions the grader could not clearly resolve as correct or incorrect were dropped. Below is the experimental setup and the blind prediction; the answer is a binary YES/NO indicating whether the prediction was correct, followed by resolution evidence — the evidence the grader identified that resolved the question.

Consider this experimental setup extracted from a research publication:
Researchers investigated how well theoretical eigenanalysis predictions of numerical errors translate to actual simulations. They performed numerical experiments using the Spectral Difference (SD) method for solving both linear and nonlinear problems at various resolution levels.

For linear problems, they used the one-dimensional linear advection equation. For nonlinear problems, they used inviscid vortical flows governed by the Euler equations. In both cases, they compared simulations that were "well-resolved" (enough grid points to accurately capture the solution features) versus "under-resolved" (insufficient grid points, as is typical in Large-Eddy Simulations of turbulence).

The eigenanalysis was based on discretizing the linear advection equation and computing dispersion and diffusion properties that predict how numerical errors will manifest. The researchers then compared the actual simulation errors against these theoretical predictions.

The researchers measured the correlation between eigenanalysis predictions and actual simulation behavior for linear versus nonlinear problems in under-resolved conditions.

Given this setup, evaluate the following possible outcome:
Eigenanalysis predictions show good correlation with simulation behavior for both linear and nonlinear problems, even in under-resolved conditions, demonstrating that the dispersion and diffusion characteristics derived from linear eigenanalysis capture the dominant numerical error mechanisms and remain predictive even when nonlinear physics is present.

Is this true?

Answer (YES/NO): NO